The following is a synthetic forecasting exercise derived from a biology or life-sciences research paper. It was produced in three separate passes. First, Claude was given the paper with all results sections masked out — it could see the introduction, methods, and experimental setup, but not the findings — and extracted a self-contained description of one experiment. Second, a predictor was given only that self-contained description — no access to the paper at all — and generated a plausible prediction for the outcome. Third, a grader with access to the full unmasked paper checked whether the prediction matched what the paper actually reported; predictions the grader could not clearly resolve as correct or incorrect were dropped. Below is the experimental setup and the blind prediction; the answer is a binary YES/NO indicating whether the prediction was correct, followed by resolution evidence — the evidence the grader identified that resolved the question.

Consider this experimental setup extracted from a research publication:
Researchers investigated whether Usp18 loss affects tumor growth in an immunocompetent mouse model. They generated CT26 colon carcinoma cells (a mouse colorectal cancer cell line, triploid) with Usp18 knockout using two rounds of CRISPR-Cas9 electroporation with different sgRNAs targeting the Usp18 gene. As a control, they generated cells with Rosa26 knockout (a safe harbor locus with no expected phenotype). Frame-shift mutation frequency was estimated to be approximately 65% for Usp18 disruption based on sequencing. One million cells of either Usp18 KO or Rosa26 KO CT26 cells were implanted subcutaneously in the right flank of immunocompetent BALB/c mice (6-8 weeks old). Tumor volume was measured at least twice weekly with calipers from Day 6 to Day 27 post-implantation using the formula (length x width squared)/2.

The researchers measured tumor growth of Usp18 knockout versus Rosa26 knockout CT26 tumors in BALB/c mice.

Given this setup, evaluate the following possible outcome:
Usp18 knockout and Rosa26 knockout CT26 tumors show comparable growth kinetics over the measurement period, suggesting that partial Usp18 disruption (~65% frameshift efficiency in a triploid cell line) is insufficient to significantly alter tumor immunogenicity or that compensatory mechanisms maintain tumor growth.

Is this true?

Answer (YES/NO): NO